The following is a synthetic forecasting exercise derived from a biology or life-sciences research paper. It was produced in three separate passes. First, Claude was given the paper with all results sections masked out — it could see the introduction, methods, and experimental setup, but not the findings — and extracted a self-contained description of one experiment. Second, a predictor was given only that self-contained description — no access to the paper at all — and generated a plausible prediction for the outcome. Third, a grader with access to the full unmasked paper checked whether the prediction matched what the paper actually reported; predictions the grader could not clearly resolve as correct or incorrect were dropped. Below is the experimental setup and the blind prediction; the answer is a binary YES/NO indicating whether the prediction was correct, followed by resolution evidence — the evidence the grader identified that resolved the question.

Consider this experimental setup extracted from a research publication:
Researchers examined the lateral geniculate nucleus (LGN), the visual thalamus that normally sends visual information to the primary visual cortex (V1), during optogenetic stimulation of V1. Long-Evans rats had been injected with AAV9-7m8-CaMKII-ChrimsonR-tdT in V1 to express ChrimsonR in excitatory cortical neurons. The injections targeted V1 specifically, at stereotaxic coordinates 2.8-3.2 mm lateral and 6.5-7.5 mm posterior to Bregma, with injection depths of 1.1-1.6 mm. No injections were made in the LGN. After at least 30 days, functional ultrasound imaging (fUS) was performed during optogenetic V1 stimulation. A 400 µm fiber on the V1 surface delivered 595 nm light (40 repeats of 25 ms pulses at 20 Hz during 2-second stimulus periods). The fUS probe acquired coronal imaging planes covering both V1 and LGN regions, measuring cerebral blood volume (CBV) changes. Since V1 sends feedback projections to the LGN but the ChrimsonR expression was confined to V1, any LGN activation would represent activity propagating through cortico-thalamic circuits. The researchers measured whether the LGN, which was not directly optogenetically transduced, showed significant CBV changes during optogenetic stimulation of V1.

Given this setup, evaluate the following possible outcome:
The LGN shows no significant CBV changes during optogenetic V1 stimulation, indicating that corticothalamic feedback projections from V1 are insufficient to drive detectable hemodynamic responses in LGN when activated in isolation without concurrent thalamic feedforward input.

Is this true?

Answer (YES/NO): NO